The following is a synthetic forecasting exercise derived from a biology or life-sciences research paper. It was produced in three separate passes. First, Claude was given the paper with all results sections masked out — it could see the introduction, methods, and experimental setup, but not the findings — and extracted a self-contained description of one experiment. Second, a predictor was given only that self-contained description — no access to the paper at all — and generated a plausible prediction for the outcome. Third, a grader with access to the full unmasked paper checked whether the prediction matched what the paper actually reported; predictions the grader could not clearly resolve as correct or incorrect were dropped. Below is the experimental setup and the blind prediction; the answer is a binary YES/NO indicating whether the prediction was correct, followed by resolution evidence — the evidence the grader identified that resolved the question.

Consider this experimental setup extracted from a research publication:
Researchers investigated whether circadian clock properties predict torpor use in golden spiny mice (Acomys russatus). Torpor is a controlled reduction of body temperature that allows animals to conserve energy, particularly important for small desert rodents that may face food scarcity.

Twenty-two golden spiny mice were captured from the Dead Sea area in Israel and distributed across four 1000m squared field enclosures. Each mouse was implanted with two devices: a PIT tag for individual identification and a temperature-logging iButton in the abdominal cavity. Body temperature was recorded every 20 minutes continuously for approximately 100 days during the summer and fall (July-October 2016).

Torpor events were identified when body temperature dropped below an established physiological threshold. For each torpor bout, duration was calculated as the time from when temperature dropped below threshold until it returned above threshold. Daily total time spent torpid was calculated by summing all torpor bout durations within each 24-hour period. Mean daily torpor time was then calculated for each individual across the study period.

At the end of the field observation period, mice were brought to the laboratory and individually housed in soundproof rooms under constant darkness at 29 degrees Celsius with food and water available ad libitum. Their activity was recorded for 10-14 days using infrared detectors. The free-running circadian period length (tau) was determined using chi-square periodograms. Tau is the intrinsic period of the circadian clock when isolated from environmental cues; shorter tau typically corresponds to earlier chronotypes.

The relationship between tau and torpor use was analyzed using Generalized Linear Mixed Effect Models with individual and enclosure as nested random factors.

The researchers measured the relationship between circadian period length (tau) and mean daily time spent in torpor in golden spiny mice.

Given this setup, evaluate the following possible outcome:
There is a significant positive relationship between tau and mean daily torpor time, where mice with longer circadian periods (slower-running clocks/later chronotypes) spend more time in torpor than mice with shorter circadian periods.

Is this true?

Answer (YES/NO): YES